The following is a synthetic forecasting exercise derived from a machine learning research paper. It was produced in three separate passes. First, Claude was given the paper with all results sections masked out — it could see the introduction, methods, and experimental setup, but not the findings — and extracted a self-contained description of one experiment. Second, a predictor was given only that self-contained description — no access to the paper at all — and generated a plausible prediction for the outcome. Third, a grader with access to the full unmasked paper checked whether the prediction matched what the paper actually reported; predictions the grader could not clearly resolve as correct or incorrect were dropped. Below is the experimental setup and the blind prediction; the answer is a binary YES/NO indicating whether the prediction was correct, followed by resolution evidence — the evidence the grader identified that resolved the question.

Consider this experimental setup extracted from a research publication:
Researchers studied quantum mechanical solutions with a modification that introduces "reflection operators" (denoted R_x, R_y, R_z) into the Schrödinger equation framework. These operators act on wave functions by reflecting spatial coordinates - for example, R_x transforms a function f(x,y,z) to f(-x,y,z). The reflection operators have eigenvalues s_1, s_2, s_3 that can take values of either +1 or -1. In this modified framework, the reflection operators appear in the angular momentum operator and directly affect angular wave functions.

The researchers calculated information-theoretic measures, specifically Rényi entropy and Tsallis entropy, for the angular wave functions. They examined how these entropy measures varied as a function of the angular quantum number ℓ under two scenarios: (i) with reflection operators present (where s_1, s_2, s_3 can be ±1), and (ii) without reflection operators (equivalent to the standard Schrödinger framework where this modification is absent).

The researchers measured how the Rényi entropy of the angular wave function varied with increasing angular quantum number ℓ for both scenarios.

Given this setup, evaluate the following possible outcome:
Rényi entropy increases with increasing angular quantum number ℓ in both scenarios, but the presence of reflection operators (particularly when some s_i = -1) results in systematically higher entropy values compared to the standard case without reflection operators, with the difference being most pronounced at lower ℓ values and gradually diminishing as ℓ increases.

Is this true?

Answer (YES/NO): NO